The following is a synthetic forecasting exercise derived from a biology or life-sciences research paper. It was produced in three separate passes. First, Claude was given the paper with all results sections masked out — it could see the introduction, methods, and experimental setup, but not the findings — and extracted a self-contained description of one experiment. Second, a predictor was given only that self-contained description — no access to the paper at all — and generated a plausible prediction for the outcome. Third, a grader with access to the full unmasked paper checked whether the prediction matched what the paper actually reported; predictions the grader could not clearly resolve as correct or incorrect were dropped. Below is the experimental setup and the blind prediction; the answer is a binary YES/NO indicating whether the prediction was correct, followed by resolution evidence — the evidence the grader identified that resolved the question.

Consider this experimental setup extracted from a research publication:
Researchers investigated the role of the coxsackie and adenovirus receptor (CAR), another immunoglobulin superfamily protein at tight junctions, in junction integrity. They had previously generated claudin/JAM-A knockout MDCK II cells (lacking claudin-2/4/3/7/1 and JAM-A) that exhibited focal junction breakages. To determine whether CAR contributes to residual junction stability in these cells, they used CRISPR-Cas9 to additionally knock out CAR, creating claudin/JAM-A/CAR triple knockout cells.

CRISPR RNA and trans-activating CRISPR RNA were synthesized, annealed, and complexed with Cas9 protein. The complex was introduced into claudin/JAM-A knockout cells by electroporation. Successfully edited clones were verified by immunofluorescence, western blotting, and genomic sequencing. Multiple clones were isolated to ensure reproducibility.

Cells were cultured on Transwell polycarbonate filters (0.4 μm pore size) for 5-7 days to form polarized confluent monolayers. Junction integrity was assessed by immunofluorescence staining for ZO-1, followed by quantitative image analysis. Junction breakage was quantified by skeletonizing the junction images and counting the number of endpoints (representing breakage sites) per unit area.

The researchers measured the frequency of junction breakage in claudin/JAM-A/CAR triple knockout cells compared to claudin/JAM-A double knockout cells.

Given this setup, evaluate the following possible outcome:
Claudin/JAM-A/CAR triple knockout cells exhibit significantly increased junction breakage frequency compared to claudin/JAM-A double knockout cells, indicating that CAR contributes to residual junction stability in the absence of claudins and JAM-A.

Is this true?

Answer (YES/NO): YES